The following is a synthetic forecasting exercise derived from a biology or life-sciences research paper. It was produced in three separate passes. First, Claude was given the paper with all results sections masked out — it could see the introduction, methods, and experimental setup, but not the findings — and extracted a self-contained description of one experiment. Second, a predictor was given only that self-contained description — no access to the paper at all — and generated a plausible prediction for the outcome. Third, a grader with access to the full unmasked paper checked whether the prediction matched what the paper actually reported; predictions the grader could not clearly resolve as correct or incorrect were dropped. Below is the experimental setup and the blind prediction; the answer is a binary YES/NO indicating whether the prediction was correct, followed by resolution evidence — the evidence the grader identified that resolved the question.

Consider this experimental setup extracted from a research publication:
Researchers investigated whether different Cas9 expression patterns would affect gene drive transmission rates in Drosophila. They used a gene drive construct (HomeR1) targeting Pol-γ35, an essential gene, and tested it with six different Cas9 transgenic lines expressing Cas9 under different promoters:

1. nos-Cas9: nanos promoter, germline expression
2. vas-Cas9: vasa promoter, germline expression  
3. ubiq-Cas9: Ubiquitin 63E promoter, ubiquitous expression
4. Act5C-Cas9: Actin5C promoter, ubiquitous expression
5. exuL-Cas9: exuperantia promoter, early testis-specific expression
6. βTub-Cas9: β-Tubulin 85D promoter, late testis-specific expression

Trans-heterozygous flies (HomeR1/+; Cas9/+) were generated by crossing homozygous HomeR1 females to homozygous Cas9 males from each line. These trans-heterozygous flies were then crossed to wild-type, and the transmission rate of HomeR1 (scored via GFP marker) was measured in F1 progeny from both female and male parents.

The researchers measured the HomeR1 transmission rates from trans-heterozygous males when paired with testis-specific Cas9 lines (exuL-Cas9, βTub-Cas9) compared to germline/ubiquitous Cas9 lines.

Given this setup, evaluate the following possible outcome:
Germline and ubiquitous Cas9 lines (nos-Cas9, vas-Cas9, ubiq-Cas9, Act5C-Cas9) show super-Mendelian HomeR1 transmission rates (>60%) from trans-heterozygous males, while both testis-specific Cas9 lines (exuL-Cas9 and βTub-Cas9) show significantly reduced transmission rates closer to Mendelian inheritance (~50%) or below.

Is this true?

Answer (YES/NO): NO